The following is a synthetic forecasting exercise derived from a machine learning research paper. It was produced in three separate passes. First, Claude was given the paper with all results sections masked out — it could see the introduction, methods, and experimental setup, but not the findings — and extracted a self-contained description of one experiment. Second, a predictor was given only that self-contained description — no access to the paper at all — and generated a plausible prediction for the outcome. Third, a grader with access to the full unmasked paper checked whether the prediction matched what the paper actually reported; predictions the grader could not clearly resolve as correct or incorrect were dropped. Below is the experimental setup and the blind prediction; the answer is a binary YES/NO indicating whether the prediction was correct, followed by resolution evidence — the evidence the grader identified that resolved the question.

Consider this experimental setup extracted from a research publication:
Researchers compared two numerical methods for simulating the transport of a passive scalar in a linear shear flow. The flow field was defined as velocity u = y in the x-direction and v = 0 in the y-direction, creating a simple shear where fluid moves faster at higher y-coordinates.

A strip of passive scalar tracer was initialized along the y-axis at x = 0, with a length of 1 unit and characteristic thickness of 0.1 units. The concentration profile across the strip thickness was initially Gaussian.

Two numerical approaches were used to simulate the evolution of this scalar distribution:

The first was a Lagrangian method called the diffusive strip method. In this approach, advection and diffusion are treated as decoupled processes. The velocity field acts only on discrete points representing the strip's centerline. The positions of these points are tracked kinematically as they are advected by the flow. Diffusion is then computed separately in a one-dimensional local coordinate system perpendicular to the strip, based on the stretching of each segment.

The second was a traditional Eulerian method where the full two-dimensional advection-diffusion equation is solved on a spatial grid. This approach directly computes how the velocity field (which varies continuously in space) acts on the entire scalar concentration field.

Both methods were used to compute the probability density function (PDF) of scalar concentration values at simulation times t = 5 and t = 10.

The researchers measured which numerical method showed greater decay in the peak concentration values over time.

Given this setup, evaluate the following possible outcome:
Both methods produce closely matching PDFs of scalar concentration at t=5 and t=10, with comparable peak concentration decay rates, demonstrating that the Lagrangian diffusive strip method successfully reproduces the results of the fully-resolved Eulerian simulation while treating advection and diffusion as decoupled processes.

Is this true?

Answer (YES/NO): YES